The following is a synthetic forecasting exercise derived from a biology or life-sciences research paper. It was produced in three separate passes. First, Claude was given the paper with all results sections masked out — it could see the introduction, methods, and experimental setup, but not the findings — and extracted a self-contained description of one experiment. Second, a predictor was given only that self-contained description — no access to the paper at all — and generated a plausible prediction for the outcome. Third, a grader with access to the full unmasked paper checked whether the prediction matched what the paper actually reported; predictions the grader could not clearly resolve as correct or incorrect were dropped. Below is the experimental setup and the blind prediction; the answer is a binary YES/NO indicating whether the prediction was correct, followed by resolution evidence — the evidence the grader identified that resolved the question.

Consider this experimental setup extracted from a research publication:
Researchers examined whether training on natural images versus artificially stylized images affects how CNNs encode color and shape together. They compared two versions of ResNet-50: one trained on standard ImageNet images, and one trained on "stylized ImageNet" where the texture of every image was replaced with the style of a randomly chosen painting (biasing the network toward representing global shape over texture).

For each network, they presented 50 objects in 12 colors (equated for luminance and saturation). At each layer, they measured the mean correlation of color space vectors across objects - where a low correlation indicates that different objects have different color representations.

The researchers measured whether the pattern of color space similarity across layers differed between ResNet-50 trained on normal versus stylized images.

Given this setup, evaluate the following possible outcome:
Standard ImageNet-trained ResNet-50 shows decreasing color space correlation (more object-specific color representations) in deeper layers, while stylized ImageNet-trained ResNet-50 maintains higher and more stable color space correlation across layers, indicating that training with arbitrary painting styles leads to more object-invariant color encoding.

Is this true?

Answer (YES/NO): NO